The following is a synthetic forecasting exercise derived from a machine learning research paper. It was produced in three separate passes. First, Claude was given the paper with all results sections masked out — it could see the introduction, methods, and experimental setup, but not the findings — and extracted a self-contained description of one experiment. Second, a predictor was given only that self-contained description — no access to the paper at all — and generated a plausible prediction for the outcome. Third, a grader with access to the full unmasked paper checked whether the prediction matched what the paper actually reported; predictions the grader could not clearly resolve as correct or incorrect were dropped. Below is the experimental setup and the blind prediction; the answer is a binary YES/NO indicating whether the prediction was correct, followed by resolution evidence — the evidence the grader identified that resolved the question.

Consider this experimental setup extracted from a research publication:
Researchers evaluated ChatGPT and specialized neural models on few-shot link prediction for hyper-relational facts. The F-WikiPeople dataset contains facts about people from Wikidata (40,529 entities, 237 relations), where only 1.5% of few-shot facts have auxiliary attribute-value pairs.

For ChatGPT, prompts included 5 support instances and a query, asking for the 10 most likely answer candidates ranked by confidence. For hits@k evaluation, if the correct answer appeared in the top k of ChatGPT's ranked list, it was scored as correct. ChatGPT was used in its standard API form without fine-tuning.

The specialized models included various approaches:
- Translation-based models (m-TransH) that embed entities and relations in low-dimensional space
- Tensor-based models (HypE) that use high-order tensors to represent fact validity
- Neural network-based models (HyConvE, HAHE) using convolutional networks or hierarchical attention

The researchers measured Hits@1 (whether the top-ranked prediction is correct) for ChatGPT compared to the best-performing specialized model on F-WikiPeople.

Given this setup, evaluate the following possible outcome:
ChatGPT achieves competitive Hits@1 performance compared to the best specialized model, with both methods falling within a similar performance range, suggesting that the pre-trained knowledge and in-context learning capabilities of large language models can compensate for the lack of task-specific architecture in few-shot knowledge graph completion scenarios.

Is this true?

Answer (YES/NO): YES